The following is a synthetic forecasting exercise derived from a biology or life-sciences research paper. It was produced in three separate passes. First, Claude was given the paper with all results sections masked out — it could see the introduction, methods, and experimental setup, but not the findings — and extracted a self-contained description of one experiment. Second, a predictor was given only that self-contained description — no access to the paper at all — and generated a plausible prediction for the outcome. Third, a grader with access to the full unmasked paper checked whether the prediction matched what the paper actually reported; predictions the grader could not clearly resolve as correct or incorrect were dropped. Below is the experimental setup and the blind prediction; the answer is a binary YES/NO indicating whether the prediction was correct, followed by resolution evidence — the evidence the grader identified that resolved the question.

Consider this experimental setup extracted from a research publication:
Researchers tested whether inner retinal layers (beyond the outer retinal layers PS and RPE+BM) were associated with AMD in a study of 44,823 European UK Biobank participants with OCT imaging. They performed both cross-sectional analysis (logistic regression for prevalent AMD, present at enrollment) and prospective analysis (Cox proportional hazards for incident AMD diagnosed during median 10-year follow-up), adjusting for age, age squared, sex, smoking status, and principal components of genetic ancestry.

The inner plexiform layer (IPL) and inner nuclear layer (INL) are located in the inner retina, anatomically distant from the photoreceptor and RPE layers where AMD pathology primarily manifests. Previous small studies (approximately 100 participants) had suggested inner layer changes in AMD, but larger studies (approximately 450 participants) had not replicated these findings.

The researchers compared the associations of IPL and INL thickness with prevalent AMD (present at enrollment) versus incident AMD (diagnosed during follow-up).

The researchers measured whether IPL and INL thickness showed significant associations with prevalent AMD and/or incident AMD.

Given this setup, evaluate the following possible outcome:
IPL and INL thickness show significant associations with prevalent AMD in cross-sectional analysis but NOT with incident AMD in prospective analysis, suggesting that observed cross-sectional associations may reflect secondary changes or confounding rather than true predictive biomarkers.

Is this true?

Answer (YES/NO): NO